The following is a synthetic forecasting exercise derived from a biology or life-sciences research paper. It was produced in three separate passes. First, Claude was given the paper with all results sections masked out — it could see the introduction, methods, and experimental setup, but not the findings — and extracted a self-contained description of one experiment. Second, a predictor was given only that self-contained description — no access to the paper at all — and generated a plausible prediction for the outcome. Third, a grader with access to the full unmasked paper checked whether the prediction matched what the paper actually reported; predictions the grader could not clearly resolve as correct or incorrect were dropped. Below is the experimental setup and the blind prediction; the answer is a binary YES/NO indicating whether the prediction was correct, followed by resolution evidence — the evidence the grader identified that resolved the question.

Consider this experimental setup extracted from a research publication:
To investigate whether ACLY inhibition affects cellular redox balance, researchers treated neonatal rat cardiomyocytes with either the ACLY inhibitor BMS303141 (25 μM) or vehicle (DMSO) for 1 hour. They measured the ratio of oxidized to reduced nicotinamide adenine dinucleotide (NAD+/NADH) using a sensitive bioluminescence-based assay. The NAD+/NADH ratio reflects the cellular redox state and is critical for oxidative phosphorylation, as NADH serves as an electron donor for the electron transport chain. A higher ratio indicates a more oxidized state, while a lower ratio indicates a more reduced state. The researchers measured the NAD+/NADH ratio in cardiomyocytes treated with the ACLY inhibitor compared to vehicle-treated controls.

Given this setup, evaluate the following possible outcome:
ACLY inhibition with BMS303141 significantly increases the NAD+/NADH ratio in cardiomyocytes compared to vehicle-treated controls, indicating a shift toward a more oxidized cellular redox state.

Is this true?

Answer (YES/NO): NO